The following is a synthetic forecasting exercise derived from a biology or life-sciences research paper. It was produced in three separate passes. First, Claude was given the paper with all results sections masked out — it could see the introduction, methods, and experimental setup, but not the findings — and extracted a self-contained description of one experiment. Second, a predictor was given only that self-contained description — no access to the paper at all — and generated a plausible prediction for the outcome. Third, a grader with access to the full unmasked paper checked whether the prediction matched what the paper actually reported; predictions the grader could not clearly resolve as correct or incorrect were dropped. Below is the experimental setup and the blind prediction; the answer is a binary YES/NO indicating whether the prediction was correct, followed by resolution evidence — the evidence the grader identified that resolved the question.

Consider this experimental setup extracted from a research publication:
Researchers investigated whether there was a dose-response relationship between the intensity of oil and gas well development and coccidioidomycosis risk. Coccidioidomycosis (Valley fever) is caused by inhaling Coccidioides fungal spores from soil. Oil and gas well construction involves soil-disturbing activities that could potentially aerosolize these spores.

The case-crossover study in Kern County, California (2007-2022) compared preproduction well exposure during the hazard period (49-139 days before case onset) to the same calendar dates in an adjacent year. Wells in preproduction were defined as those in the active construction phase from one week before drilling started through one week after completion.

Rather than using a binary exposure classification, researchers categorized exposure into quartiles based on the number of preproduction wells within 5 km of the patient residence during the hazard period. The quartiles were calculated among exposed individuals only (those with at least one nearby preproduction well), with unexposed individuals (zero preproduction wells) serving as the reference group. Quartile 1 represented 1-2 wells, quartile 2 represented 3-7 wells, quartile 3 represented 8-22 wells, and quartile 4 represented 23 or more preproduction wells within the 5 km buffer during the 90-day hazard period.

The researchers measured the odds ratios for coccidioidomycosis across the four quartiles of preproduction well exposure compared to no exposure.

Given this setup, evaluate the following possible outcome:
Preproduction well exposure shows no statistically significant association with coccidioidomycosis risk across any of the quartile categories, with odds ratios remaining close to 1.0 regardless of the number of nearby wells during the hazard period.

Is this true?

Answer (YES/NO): NO